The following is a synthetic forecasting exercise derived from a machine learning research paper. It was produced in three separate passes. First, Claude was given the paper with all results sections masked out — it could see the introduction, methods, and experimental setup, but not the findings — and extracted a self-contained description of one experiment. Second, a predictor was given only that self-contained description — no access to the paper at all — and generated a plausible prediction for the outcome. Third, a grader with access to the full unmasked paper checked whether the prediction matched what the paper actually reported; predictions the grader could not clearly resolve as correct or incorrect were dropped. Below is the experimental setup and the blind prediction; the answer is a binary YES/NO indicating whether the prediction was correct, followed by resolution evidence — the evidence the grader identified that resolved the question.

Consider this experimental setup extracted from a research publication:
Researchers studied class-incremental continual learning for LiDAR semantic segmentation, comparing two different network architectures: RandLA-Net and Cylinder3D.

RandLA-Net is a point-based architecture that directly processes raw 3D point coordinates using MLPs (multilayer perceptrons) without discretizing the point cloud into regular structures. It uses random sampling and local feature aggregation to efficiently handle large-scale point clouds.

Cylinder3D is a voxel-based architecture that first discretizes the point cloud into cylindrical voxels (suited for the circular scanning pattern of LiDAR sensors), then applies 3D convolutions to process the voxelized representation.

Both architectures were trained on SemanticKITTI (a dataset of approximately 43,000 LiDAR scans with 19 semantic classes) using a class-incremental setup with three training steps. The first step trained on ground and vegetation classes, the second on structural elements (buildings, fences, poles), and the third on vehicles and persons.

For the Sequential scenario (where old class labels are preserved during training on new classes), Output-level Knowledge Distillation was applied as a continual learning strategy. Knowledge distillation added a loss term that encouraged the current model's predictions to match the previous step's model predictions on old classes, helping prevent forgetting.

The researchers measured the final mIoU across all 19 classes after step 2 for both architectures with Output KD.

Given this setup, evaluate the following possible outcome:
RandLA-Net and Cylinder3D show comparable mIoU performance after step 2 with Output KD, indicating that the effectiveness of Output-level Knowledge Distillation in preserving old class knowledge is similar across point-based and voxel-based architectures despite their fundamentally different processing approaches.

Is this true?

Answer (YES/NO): NO